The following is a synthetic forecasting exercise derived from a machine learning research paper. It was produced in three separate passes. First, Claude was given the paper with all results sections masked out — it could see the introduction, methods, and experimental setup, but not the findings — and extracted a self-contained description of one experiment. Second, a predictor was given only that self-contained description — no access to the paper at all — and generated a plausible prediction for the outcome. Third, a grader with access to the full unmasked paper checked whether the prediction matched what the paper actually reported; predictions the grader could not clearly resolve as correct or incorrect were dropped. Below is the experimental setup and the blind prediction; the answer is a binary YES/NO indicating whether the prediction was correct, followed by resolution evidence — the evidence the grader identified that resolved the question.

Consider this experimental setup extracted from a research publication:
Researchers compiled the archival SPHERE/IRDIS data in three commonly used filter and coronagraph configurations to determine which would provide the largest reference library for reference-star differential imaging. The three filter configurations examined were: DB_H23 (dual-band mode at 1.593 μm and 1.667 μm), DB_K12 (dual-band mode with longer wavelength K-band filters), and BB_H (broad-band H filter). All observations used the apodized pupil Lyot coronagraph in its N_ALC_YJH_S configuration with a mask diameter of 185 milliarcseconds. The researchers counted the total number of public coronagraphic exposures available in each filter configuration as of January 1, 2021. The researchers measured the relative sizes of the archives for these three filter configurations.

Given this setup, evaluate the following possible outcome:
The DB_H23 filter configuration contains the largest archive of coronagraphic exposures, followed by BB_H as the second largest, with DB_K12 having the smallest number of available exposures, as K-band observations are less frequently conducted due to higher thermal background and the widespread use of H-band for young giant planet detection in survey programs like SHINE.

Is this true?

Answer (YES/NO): NO